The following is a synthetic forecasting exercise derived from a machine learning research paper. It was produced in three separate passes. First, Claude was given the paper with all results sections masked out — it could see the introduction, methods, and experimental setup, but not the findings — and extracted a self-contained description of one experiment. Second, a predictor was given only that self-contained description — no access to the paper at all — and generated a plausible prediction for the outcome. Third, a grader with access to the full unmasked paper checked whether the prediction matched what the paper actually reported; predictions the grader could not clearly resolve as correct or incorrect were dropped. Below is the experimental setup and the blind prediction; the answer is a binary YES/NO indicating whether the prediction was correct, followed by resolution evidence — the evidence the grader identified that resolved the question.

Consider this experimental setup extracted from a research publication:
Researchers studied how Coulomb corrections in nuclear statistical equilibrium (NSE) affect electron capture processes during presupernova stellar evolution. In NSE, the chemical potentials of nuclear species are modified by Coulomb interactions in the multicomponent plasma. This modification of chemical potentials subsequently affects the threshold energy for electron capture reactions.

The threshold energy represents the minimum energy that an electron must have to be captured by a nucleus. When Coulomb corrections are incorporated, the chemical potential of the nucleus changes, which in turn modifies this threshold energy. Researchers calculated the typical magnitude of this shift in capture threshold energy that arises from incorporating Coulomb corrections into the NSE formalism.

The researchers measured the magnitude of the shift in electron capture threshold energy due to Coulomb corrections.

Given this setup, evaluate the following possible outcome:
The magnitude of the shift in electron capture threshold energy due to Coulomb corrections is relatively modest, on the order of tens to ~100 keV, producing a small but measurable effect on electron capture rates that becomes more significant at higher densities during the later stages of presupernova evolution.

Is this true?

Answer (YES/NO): NO